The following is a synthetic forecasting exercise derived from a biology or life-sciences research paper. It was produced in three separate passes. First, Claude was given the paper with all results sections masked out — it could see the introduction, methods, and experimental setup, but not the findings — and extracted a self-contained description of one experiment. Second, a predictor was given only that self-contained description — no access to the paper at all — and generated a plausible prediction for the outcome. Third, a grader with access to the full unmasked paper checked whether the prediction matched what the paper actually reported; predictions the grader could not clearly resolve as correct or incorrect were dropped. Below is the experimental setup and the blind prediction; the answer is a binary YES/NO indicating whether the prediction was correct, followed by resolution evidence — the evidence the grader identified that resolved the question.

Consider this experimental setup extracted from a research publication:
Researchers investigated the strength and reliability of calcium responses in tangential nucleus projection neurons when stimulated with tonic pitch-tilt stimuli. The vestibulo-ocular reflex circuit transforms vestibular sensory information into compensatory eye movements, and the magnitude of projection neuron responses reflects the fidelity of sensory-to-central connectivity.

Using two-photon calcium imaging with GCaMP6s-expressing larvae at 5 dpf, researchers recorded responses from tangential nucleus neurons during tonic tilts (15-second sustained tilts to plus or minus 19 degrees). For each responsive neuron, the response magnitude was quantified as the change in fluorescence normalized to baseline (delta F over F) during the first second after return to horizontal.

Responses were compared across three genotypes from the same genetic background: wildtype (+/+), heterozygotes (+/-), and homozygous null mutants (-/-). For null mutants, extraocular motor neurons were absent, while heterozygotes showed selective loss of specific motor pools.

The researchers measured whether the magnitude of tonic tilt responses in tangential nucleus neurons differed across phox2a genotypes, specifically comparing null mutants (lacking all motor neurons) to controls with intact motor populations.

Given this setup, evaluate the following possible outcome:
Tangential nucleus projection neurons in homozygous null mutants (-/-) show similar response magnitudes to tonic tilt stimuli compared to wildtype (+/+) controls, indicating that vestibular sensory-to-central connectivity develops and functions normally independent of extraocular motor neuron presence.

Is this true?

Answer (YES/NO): YES